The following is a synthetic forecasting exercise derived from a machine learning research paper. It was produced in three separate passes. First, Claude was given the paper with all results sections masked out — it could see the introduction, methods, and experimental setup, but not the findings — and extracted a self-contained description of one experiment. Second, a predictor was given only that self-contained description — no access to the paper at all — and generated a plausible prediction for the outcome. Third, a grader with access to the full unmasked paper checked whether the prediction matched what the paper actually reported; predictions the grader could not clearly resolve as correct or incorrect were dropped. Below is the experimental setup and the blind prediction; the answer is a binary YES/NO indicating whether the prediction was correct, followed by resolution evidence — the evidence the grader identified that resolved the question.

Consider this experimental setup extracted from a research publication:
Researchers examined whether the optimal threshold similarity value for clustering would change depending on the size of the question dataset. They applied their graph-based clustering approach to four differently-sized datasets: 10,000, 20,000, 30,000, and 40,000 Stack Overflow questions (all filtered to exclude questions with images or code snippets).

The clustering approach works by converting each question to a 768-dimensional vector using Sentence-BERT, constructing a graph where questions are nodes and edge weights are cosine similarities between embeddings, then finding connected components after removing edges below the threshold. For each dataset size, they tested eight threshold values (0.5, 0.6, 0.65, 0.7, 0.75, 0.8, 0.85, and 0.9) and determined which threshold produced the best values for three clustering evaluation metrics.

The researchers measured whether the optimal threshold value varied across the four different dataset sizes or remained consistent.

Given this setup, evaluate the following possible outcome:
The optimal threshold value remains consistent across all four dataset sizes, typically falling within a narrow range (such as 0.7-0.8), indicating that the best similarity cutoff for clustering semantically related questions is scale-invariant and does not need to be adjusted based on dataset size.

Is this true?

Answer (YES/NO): NO